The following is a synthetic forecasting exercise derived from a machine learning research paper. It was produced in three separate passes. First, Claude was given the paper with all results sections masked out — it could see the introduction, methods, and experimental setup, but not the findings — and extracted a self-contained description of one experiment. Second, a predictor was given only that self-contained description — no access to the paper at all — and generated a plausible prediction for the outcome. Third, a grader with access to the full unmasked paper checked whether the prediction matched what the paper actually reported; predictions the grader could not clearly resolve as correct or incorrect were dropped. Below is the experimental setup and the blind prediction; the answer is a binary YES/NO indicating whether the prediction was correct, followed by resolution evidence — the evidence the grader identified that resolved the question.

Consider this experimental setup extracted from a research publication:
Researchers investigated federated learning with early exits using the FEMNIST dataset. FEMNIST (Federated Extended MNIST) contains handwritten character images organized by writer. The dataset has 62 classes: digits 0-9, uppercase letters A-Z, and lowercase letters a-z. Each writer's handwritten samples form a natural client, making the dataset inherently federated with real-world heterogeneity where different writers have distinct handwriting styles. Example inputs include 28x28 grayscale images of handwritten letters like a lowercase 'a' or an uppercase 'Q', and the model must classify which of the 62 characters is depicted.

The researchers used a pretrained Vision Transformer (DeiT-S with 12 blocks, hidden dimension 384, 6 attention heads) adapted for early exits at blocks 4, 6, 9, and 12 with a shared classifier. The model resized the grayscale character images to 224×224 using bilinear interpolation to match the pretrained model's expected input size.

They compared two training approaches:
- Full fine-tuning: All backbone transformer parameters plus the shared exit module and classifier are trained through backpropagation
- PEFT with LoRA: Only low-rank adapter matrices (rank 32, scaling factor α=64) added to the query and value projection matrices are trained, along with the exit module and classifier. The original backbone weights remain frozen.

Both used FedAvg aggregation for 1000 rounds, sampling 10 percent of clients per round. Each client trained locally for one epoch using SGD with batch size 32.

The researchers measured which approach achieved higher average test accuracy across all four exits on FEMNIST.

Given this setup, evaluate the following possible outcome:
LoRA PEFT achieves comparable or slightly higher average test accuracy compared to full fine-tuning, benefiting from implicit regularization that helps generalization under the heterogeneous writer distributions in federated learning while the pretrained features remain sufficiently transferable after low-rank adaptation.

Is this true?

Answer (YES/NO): YES